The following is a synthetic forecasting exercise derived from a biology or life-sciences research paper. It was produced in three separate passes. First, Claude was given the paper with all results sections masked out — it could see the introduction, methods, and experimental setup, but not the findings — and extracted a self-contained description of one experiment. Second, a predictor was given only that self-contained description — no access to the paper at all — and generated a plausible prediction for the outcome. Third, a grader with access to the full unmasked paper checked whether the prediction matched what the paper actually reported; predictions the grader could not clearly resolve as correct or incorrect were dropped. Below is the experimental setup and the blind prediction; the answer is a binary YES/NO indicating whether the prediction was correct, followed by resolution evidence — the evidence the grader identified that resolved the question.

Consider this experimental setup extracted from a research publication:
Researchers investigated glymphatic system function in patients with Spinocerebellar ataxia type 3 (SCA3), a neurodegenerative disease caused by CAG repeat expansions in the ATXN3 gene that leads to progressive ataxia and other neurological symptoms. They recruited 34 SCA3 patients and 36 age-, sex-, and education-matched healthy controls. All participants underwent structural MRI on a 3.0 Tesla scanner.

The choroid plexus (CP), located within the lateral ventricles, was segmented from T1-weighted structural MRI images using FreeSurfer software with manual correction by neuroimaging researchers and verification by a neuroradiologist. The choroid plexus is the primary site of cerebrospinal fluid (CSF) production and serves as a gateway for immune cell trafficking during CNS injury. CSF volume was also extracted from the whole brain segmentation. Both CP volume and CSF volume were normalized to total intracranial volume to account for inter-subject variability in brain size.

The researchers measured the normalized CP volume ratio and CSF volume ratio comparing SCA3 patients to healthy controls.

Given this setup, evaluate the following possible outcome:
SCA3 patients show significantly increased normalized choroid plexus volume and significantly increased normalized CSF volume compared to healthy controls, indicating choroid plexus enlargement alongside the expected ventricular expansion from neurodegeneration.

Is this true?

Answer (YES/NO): YES